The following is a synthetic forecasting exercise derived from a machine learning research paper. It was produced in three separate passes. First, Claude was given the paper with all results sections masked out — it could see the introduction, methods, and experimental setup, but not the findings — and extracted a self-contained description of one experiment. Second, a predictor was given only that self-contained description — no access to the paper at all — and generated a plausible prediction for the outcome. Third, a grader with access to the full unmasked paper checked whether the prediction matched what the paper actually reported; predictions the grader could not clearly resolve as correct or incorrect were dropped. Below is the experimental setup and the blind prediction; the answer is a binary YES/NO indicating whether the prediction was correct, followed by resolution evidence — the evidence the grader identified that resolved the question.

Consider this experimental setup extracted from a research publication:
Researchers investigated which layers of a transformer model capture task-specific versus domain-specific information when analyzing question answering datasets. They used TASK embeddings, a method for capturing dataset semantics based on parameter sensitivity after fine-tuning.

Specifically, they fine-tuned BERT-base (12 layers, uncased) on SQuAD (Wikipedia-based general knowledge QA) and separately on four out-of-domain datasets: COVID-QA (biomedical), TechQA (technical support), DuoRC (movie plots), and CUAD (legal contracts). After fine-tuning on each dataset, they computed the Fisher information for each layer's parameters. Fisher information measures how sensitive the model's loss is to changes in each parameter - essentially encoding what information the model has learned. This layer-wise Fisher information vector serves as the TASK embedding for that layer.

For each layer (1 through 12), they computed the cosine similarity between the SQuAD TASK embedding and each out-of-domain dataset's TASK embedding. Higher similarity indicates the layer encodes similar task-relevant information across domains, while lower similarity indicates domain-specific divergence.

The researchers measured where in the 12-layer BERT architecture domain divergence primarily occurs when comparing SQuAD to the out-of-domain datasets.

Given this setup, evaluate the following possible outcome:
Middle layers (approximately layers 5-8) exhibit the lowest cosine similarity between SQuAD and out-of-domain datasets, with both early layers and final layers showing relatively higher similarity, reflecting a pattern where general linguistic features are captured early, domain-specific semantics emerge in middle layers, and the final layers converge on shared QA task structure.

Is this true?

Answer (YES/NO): NO